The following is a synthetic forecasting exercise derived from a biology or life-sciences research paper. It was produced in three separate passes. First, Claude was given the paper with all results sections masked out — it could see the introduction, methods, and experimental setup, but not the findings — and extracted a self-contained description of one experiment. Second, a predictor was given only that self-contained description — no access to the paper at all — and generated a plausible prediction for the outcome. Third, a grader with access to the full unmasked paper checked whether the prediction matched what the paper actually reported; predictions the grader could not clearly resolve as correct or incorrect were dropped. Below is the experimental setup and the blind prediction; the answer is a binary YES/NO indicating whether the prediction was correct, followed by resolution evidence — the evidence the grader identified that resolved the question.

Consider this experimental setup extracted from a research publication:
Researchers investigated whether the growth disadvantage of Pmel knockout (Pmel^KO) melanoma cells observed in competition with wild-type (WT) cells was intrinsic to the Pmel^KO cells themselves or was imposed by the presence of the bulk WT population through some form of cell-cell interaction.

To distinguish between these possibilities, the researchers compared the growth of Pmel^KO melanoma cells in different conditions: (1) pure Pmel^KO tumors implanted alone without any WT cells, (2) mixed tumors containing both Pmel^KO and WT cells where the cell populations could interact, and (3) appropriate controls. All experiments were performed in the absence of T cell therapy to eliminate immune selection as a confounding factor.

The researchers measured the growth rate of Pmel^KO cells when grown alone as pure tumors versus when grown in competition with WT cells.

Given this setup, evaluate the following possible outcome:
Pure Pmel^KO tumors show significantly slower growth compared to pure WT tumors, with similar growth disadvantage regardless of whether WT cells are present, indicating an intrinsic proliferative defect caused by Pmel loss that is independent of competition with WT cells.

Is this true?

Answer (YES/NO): NO